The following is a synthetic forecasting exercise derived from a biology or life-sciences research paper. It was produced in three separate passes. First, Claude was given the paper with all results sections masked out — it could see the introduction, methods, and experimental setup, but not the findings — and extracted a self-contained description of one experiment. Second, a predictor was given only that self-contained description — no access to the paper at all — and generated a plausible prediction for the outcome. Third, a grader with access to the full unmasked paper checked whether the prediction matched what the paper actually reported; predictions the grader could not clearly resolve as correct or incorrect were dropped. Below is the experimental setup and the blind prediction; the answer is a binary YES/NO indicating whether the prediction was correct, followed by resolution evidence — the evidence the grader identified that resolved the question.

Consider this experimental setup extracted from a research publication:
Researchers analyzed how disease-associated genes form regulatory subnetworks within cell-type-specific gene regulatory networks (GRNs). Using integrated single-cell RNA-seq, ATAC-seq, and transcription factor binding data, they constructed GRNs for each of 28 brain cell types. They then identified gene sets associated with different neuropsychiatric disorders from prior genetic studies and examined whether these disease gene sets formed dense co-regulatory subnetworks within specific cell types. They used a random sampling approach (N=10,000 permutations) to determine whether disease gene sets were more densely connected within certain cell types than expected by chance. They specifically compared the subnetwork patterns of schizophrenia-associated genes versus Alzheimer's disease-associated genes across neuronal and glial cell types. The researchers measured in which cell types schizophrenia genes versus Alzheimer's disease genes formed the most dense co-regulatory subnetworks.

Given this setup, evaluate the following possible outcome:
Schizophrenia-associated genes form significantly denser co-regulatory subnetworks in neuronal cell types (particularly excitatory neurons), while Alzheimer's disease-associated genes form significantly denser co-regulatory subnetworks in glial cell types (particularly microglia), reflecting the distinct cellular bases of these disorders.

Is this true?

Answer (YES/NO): YES